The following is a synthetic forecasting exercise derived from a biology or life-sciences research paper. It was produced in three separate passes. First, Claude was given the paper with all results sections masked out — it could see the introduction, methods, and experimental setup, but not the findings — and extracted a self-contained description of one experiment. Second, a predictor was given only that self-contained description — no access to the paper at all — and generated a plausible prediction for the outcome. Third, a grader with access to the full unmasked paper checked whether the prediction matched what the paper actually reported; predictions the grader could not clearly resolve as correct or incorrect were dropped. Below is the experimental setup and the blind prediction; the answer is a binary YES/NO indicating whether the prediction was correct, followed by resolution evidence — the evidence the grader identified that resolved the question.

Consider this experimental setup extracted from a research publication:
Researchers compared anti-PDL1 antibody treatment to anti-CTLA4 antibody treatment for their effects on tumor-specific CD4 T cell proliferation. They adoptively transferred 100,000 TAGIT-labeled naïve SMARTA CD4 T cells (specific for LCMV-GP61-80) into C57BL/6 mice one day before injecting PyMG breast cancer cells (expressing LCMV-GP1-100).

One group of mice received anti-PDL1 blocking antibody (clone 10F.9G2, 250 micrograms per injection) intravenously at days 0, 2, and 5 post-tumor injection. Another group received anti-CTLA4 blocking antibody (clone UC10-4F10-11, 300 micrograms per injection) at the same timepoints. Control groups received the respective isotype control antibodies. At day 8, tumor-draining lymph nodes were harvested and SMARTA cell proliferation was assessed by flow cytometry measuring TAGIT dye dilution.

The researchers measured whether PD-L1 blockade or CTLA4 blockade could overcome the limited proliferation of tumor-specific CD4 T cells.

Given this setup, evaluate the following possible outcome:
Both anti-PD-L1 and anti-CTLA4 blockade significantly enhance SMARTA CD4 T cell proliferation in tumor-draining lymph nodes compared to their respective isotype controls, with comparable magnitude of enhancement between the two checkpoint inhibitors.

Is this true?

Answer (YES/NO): NO